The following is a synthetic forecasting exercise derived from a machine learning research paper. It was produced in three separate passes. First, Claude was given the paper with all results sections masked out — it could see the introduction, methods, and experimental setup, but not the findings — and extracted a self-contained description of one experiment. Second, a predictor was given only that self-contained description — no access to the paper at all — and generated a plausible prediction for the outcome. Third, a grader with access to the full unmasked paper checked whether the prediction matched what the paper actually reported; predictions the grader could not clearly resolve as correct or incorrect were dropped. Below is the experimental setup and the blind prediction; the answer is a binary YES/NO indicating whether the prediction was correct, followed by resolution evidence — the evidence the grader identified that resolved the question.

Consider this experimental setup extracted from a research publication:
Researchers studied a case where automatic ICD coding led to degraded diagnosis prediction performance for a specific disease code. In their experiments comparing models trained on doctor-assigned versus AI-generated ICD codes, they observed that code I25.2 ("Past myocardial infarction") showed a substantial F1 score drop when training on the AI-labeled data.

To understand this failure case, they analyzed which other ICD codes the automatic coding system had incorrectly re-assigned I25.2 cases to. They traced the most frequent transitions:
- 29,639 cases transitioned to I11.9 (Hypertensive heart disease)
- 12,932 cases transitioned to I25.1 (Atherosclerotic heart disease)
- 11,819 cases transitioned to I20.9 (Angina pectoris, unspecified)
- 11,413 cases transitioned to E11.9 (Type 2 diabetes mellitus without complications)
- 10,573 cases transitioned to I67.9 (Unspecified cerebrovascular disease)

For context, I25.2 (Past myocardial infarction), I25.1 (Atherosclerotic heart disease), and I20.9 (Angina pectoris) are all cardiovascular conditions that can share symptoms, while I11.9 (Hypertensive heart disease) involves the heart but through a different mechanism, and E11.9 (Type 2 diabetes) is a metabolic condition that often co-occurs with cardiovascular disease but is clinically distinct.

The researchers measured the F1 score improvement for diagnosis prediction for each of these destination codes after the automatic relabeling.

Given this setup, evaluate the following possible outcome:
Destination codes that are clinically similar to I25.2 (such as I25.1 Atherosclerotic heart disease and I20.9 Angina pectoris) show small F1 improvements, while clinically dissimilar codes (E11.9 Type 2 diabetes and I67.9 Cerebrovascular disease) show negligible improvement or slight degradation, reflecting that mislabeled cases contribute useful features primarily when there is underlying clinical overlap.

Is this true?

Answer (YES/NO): NO